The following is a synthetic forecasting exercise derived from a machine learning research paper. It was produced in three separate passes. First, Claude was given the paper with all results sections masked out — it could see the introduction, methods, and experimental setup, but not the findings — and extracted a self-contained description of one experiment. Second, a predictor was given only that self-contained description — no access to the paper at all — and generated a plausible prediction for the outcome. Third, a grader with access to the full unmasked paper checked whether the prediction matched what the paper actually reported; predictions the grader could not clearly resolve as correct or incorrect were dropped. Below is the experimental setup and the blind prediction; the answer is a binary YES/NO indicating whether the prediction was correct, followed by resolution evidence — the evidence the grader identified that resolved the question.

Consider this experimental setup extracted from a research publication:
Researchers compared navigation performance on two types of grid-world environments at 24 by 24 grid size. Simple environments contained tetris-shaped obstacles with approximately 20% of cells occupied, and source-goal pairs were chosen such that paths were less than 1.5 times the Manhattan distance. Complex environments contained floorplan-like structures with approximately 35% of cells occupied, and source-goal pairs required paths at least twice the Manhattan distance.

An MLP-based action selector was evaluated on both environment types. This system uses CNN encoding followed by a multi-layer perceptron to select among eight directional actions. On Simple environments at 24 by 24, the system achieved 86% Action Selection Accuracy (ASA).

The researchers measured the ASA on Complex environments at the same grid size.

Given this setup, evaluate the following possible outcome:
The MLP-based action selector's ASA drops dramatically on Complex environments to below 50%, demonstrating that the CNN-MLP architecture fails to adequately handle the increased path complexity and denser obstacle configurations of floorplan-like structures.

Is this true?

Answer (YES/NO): NO